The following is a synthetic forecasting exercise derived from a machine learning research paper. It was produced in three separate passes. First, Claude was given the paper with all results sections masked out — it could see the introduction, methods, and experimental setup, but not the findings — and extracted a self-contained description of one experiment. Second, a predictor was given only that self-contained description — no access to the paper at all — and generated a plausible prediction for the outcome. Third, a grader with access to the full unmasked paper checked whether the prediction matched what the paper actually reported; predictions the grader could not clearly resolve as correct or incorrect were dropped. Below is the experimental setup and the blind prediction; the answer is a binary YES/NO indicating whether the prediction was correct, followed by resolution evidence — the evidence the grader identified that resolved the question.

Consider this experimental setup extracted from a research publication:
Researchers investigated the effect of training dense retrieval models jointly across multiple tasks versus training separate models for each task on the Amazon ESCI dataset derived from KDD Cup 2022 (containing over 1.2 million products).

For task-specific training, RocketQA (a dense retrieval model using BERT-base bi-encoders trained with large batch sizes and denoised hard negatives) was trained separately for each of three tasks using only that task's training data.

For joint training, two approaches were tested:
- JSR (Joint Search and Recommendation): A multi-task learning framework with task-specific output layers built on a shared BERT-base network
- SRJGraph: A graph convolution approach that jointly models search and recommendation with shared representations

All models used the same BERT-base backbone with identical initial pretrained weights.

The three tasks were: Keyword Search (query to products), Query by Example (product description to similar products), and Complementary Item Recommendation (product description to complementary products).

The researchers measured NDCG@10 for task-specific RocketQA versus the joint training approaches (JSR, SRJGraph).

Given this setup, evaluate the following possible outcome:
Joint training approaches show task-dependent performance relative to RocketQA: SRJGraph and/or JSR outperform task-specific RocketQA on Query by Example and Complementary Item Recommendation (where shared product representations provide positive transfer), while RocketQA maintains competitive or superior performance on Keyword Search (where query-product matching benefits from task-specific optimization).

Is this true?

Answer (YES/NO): YES